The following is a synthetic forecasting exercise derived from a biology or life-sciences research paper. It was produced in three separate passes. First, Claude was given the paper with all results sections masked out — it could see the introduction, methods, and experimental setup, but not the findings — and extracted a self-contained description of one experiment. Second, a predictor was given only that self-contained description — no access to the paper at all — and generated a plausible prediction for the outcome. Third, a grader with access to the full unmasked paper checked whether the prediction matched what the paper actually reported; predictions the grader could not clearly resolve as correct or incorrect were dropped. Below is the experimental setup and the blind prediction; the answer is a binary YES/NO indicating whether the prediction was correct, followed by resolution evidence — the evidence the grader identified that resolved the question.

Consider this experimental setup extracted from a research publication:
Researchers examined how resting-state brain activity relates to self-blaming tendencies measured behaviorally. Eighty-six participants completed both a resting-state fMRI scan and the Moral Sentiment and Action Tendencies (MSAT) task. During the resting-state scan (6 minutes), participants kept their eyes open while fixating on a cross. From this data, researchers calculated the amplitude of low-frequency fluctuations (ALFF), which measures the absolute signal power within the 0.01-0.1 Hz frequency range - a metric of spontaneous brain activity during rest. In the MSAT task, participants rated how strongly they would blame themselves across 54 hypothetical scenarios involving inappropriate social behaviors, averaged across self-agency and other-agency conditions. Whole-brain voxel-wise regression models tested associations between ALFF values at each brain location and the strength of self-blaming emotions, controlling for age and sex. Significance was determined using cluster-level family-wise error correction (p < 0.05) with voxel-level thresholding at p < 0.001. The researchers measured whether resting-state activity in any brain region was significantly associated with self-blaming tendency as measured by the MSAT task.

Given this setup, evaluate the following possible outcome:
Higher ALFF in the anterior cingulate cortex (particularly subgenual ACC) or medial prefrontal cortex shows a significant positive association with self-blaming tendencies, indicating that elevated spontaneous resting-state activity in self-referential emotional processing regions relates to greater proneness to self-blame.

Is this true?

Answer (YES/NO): NO